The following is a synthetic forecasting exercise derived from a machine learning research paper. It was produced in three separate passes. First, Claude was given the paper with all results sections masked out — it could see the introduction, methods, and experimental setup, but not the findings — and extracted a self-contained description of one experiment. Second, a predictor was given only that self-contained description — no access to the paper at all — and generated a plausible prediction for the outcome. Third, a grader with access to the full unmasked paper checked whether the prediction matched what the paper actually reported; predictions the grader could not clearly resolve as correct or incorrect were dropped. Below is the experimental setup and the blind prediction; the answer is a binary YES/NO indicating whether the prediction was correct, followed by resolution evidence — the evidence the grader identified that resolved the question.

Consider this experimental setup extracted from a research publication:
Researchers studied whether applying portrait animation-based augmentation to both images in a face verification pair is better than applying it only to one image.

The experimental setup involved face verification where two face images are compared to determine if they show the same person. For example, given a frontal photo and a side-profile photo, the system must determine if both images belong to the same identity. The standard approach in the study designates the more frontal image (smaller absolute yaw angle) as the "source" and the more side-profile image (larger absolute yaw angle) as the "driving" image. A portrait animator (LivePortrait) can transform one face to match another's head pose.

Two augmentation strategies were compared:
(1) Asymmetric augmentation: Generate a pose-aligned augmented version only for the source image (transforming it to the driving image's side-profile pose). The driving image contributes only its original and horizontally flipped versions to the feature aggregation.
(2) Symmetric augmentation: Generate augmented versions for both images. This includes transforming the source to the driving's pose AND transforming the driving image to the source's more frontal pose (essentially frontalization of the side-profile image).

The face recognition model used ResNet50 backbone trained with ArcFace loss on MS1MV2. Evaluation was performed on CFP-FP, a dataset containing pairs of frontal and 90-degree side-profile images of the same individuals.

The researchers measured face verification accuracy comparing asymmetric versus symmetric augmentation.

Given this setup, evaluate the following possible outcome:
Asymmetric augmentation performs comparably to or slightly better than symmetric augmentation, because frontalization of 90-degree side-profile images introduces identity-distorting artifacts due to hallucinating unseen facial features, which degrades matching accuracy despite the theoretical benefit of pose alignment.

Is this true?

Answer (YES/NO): YES